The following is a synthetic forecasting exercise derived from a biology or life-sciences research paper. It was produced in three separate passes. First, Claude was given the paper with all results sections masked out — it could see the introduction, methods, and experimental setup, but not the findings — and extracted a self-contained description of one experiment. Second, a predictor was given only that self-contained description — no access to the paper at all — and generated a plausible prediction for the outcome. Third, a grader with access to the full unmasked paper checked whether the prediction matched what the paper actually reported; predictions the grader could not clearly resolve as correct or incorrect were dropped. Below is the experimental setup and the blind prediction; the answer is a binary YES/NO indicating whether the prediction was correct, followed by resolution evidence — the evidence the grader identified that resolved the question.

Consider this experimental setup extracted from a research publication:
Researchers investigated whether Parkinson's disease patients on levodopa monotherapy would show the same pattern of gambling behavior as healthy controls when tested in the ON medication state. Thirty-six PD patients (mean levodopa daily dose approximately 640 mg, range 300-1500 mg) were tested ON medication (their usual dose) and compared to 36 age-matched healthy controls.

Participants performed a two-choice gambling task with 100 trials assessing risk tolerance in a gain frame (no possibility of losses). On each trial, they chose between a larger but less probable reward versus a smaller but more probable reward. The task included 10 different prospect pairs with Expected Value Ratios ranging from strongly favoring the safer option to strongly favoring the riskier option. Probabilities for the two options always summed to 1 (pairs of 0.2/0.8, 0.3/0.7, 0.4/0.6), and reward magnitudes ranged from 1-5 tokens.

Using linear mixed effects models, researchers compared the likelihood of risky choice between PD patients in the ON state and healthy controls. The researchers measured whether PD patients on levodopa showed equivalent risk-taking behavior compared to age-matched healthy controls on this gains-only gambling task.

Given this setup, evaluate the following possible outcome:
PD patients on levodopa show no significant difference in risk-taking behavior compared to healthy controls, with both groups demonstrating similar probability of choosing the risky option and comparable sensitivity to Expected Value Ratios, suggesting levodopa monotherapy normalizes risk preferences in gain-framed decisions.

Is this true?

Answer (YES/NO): NO